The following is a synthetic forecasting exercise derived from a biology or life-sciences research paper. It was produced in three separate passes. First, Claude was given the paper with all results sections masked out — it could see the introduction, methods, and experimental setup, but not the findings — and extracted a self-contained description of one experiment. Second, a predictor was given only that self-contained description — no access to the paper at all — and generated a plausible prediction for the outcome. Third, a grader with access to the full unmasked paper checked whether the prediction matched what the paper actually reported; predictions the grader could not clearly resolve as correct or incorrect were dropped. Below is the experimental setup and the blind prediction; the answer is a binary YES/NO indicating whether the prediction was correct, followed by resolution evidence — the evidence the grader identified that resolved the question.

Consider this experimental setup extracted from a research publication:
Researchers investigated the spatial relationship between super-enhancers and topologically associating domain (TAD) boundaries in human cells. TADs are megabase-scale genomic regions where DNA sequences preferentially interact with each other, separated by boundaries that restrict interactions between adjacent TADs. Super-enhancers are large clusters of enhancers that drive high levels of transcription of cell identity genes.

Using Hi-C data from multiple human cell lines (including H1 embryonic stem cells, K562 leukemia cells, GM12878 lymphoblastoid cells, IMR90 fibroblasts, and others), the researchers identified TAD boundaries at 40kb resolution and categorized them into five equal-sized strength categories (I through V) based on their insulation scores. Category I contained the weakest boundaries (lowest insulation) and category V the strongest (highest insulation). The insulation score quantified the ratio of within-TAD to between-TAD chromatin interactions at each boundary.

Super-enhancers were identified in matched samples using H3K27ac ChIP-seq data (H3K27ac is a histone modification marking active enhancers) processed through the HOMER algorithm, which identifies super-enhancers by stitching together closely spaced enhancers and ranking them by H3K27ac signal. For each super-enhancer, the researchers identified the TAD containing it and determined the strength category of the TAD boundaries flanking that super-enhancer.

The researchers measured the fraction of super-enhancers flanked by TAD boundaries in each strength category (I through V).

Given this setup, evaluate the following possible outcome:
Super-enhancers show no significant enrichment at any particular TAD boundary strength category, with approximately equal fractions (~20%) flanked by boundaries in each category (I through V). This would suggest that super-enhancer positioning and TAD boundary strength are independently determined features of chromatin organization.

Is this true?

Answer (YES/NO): NO